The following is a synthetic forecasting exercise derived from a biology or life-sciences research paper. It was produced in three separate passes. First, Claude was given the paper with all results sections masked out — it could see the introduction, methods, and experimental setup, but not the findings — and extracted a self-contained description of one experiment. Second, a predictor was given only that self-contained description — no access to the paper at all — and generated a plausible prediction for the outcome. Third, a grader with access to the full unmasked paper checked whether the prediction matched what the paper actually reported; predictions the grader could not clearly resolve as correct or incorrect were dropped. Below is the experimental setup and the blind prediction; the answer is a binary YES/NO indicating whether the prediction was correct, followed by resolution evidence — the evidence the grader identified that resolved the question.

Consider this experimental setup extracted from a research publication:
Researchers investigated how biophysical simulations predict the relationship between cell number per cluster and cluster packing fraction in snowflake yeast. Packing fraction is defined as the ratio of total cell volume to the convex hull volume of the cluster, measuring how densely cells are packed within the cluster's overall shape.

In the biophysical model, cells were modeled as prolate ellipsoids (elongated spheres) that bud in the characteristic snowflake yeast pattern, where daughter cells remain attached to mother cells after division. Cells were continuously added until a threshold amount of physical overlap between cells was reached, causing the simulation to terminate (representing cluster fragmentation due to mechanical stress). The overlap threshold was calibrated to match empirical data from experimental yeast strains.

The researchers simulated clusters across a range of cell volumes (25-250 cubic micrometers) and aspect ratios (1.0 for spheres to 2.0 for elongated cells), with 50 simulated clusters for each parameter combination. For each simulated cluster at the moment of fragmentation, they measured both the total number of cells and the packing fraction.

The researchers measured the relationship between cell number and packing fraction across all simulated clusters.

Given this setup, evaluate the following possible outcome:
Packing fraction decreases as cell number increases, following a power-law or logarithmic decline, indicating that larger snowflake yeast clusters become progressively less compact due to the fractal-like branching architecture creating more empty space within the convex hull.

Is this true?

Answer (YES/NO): NO